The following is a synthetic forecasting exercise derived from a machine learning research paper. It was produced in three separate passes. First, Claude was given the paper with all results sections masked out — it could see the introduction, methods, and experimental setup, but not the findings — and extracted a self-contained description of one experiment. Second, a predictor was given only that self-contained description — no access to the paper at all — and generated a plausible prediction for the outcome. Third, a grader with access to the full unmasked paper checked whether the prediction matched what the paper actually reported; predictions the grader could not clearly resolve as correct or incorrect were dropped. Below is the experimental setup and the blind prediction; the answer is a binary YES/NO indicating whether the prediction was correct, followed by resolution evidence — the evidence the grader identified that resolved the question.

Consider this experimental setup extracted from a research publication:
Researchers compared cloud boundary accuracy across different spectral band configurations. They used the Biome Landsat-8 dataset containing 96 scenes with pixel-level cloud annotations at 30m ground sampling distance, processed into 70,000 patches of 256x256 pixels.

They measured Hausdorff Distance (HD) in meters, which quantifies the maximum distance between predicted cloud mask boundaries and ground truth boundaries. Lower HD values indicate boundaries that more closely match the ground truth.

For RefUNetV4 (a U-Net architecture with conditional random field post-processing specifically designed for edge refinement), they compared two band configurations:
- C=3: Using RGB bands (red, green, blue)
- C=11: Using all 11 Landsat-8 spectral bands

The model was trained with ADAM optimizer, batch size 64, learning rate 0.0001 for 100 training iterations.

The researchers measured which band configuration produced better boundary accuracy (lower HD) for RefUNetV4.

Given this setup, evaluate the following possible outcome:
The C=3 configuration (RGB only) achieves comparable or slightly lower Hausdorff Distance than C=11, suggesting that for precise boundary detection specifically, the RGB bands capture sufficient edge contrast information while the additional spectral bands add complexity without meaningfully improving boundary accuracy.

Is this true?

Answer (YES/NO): YES